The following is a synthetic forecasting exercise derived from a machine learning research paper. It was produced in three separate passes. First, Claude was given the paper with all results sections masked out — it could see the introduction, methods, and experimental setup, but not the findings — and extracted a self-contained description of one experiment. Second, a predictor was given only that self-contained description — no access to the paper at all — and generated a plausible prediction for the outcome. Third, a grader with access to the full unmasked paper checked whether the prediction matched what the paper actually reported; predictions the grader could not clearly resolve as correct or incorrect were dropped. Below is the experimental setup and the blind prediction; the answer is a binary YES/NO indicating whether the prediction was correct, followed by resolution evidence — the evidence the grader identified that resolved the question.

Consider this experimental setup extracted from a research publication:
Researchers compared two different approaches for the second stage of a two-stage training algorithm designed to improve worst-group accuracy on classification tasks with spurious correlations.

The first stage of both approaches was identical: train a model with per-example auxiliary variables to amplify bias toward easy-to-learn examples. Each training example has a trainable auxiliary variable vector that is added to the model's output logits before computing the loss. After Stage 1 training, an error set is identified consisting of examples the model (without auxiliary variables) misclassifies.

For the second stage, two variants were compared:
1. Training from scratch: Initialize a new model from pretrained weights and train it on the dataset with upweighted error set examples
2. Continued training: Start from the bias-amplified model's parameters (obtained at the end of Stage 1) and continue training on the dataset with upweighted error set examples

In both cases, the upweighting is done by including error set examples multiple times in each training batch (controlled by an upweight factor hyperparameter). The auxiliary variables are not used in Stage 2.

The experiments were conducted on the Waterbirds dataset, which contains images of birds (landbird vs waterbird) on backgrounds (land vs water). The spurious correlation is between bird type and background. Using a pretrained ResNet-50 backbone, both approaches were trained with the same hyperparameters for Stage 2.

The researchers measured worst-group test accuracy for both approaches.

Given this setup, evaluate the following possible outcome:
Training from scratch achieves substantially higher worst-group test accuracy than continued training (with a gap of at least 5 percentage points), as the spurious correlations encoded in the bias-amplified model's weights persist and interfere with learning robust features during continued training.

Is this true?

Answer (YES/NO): NO